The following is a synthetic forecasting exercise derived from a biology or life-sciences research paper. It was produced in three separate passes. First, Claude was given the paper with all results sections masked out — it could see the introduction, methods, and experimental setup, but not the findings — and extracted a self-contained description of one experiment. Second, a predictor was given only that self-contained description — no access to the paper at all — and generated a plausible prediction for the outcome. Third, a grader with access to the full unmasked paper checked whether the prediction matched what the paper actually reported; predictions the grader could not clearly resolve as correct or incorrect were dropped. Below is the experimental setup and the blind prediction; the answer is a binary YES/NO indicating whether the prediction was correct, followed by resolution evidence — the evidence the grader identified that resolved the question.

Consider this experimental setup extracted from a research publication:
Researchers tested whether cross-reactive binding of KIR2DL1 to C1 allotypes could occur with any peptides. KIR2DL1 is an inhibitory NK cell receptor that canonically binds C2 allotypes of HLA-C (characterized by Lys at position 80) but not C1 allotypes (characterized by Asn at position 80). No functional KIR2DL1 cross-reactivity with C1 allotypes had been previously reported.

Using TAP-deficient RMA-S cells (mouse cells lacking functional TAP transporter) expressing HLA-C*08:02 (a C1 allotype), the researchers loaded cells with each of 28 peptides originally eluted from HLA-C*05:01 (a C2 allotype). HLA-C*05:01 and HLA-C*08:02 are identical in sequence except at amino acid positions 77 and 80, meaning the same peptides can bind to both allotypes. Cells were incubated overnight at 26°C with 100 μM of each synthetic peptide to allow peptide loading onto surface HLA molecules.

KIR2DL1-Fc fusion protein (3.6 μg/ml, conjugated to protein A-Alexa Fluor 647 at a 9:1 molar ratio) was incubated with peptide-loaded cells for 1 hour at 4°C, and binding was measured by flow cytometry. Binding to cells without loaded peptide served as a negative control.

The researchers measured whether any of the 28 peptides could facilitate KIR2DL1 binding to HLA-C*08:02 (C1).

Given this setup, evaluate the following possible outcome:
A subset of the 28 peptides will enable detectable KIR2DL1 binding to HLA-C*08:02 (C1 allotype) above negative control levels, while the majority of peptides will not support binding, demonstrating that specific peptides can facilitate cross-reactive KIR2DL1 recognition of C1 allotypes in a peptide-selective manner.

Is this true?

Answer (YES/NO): YES